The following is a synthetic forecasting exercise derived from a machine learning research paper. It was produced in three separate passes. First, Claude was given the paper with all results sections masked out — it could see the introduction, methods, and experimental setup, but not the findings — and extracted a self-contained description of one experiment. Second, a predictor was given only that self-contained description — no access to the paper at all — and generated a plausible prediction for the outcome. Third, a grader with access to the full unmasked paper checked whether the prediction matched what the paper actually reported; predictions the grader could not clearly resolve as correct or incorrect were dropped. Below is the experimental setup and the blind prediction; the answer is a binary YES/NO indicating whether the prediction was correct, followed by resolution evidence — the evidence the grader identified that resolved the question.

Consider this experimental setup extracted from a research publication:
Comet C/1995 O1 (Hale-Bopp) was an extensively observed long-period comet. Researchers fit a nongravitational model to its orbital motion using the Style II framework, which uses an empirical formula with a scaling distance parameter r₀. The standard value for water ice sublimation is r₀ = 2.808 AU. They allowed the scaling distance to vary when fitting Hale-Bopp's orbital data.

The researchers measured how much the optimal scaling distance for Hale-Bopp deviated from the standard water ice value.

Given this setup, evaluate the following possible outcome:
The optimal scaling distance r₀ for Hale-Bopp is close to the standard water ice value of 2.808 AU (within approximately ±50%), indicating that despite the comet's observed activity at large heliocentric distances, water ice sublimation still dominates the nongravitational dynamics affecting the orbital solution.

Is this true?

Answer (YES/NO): YES